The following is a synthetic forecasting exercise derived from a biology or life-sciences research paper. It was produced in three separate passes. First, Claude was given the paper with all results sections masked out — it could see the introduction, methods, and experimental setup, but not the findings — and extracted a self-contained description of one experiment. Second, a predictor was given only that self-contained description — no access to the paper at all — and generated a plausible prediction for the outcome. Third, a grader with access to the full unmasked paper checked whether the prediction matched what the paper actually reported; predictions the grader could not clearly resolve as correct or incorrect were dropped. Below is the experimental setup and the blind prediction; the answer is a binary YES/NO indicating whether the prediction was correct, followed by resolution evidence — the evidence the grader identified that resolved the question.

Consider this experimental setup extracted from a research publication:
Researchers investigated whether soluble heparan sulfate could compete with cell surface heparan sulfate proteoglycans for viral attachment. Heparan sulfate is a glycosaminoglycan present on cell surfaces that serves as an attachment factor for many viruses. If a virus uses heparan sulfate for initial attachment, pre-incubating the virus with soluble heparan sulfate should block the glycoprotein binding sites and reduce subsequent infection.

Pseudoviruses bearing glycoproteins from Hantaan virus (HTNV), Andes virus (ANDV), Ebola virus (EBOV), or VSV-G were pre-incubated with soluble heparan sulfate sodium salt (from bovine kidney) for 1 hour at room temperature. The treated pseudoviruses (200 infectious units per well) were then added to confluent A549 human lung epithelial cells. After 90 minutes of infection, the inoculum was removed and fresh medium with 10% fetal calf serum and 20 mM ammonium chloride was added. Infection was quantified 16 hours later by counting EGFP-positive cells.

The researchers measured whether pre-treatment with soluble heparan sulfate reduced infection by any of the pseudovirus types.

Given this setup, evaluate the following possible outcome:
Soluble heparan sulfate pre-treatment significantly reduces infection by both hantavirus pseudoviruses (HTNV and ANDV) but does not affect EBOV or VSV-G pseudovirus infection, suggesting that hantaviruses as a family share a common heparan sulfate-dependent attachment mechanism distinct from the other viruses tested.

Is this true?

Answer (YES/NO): NO